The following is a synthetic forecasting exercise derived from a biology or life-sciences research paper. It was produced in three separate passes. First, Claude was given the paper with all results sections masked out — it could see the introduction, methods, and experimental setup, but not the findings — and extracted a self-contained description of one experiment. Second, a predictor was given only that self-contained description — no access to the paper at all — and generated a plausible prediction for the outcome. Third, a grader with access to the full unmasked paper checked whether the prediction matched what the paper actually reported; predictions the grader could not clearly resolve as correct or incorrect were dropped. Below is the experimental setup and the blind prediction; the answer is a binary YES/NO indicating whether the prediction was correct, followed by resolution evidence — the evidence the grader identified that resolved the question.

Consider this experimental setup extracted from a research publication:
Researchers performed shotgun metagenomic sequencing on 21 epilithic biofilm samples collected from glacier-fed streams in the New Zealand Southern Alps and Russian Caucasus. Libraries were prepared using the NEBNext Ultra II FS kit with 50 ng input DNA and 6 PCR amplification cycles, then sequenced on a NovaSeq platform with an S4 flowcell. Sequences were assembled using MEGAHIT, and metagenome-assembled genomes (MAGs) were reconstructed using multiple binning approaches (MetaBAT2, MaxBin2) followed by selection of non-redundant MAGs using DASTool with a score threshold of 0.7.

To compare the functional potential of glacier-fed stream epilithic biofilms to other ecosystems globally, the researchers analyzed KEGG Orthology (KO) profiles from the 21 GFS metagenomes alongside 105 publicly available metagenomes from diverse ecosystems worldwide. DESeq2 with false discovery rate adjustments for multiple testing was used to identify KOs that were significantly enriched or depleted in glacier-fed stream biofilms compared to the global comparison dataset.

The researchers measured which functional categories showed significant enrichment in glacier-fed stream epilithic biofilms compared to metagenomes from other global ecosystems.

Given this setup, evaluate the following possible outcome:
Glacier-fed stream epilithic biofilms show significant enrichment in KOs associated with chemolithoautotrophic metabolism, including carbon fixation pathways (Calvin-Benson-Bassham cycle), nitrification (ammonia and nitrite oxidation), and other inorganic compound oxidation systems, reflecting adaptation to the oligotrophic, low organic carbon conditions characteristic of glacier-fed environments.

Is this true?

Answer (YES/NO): NO